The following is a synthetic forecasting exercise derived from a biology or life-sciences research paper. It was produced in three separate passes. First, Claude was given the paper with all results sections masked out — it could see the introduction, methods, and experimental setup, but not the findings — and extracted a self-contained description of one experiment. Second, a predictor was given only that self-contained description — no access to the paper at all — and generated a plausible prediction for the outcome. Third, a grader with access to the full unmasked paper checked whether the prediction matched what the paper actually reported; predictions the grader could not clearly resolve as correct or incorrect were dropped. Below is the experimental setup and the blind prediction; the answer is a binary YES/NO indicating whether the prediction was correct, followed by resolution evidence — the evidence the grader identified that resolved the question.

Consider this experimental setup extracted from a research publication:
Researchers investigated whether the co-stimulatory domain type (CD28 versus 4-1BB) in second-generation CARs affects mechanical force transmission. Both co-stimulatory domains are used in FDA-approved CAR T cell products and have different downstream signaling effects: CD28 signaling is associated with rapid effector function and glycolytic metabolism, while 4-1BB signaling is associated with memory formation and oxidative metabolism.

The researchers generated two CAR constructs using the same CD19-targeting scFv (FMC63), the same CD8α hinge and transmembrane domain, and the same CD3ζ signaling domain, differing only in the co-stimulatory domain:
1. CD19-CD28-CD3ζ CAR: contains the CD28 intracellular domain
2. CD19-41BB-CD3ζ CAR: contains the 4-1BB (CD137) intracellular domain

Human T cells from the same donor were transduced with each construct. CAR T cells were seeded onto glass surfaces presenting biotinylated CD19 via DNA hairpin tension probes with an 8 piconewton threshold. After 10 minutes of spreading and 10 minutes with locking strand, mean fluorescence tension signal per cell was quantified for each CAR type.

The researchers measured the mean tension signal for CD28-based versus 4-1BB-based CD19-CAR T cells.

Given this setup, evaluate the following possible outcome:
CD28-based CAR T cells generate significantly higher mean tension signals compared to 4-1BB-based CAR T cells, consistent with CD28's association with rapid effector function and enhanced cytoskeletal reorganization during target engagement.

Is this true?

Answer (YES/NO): YES